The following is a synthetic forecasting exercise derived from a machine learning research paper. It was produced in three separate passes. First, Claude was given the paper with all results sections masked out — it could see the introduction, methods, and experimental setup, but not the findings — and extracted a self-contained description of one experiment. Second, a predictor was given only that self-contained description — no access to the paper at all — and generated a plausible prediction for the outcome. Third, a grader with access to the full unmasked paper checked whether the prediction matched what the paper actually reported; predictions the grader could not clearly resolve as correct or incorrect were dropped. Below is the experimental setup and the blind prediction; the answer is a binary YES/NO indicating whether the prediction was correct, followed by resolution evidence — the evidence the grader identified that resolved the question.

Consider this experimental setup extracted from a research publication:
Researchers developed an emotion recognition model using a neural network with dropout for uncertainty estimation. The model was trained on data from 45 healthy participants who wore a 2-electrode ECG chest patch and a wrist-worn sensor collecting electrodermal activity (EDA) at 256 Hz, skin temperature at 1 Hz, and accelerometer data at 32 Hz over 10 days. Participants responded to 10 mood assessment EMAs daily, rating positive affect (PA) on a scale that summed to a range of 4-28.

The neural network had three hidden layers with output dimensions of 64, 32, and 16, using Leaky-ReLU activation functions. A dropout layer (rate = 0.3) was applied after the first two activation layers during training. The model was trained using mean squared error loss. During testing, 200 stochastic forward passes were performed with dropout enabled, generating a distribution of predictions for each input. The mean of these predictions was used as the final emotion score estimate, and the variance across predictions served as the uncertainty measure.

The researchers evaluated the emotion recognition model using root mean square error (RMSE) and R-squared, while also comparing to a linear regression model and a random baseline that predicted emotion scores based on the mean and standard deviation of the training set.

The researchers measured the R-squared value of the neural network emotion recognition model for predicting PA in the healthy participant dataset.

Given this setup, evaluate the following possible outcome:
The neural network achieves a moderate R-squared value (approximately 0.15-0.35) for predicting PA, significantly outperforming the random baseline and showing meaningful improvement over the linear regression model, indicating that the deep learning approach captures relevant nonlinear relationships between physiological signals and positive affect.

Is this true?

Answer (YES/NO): YES